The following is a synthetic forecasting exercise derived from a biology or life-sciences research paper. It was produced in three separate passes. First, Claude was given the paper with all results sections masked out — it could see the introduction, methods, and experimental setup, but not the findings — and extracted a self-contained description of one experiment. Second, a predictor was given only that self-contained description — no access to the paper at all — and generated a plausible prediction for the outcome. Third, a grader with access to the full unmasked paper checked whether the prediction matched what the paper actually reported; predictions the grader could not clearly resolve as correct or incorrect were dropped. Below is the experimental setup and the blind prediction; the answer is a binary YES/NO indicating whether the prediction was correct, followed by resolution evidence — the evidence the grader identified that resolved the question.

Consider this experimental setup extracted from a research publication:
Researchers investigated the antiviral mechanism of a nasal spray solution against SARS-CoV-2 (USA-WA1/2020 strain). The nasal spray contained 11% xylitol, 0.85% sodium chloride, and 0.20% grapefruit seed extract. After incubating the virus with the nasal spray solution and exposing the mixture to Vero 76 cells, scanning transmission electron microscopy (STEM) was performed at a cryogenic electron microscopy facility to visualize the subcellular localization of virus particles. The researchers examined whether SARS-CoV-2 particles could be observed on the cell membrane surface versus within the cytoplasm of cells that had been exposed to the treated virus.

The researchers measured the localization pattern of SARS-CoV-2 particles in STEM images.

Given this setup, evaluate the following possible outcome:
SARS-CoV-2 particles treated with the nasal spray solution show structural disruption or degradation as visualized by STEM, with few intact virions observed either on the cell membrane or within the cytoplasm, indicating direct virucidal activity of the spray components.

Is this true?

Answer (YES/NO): NO